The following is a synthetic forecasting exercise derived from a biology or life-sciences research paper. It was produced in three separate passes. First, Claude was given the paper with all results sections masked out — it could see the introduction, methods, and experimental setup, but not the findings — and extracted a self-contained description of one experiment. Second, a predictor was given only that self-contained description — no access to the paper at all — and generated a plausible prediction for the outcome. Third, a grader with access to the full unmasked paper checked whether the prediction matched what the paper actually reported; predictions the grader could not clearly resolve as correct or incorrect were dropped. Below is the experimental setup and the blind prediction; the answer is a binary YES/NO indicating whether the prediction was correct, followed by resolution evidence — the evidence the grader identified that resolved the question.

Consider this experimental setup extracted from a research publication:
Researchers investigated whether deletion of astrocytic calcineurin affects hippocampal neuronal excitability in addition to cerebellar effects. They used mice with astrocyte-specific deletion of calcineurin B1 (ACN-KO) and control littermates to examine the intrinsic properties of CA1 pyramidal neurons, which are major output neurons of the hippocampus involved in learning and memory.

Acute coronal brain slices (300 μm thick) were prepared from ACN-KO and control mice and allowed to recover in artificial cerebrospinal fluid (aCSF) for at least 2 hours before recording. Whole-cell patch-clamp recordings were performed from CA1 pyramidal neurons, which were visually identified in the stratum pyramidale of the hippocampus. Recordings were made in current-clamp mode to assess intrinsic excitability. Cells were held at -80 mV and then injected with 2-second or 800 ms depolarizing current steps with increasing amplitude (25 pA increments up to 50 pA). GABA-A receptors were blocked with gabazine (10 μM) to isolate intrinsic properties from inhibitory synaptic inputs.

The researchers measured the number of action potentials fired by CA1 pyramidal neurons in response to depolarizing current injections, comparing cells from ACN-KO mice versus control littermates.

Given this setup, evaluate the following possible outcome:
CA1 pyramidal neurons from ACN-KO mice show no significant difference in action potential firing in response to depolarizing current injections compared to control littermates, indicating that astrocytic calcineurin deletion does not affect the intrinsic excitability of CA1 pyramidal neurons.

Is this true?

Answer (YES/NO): NO